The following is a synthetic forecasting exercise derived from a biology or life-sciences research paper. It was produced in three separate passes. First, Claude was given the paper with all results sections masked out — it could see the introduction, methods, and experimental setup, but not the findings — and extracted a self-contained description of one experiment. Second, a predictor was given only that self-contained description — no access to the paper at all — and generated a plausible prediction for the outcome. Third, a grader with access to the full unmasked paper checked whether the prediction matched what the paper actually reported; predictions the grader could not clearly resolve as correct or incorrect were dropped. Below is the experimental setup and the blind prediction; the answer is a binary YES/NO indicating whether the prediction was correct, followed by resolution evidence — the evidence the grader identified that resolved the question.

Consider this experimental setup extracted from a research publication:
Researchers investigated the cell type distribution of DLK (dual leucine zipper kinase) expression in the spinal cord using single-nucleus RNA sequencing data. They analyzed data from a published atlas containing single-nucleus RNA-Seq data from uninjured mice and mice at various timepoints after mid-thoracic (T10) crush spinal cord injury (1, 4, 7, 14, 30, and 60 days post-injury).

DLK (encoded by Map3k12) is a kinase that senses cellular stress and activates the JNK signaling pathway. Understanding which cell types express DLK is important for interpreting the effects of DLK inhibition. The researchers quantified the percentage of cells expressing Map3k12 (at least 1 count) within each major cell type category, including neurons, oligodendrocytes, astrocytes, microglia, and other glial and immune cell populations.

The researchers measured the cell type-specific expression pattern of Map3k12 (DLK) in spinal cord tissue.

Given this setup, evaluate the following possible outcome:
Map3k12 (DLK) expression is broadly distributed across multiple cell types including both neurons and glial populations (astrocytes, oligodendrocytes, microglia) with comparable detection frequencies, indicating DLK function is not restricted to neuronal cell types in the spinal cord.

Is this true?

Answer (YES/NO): NO